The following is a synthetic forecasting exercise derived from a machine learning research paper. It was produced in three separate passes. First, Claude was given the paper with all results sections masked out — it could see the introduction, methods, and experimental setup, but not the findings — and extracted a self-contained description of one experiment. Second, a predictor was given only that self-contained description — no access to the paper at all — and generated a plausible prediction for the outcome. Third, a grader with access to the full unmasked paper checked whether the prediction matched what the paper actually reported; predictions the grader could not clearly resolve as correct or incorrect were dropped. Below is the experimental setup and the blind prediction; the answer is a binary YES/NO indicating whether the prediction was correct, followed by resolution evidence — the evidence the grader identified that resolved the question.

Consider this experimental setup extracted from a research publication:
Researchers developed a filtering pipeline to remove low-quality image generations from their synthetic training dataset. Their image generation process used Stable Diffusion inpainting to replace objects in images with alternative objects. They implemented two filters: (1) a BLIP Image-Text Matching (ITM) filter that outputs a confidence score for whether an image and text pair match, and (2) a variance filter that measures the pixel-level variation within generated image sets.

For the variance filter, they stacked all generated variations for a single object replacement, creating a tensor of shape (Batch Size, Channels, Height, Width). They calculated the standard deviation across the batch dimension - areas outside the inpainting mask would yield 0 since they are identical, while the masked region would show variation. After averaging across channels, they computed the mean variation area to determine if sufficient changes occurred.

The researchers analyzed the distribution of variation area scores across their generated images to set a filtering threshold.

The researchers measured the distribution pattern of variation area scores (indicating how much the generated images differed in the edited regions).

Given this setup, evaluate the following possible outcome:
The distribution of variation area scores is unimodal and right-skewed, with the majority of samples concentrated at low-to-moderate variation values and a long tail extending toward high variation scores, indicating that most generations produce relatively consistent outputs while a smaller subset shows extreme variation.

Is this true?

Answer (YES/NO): YES